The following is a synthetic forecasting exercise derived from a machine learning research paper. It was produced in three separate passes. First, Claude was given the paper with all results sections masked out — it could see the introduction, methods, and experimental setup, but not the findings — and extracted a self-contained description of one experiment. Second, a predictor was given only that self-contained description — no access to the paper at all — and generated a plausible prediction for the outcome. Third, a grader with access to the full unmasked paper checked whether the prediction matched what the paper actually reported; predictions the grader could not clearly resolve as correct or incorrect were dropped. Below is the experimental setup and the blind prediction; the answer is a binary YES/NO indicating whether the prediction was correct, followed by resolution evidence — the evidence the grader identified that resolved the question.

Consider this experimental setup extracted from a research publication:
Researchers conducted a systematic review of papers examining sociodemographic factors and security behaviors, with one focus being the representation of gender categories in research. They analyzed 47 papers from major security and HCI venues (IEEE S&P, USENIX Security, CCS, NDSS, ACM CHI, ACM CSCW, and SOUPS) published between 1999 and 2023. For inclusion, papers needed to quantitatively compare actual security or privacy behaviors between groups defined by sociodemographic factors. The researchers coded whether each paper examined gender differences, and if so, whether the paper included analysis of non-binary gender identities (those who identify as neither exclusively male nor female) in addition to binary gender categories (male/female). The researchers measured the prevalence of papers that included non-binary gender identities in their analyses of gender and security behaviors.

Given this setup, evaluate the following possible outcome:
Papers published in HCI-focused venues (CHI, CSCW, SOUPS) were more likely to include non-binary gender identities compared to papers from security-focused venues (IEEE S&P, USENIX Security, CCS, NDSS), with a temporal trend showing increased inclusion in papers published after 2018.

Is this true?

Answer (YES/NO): NO